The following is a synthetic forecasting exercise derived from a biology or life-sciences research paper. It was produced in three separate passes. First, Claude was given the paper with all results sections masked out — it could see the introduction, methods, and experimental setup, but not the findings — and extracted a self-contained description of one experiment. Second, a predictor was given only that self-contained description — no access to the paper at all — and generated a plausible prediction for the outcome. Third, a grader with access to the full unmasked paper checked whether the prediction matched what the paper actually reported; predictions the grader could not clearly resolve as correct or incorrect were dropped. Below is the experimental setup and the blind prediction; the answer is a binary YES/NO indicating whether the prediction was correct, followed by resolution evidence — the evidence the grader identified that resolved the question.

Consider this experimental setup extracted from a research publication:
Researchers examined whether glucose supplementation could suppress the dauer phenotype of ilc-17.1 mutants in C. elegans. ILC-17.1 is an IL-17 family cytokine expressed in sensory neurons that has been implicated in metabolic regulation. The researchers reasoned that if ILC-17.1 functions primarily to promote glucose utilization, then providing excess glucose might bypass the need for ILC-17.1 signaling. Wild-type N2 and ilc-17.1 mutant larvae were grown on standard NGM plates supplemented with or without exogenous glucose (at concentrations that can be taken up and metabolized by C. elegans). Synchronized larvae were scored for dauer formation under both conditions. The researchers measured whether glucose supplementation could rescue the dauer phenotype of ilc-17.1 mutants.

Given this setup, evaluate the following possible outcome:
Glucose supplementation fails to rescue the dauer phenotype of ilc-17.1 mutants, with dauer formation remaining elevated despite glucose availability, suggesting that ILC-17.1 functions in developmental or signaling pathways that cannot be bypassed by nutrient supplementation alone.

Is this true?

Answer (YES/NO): NO